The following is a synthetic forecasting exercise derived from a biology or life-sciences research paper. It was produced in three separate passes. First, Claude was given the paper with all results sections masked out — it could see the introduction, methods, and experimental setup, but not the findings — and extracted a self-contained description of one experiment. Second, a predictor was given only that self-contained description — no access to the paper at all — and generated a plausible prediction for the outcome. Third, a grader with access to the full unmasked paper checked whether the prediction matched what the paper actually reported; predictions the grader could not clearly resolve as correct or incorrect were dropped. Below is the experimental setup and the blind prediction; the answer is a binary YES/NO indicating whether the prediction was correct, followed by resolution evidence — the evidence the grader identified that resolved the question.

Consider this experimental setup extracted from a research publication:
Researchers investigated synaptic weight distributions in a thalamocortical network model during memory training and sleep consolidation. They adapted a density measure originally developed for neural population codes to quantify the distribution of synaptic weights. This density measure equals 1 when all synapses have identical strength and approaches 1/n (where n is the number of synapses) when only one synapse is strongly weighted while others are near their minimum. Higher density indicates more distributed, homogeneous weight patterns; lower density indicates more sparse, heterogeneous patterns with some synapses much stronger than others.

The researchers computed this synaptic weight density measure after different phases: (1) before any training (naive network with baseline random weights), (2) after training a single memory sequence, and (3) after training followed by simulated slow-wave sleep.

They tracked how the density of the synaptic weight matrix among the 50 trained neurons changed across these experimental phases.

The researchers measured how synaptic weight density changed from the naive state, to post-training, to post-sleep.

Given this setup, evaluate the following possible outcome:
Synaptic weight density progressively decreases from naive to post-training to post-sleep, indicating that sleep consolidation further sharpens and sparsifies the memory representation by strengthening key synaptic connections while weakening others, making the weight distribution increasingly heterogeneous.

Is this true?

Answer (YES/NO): YES